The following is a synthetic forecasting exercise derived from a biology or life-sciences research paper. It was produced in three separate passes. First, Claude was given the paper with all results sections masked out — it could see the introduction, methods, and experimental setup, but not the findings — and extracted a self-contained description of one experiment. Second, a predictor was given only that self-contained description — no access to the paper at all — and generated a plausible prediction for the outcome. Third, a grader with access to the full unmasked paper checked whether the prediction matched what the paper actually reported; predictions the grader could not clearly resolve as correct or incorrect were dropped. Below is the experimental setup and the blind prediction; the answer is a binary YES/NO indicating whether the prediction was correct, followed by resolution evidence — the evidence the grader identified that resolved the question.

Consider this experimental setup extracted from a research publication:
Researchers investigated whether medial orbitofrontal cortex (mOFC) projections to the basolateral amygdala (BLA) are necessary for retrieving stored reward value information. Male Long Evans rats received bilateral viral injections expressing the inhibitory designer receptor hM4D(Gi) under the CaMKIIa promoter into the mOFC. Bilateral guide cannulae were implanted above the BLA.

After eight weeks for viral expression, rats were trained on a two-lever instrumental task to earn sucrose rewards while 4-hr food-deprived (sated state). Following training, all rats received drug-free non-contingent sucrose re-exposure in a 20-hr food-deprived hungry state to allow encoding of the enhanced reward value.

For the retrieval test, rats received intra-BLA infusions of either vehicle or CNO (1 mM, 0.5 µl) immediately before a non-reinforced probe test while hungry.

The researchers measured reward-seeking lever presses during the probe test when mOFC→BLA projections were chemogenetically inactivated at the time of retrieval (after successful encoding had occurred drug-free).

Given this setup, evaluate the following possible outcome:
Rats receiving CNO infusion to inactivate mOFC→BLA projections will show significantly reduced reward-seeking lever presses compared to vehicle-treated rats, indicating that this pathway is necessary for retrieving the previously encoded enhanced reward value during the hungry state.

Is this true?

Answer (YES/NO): YES